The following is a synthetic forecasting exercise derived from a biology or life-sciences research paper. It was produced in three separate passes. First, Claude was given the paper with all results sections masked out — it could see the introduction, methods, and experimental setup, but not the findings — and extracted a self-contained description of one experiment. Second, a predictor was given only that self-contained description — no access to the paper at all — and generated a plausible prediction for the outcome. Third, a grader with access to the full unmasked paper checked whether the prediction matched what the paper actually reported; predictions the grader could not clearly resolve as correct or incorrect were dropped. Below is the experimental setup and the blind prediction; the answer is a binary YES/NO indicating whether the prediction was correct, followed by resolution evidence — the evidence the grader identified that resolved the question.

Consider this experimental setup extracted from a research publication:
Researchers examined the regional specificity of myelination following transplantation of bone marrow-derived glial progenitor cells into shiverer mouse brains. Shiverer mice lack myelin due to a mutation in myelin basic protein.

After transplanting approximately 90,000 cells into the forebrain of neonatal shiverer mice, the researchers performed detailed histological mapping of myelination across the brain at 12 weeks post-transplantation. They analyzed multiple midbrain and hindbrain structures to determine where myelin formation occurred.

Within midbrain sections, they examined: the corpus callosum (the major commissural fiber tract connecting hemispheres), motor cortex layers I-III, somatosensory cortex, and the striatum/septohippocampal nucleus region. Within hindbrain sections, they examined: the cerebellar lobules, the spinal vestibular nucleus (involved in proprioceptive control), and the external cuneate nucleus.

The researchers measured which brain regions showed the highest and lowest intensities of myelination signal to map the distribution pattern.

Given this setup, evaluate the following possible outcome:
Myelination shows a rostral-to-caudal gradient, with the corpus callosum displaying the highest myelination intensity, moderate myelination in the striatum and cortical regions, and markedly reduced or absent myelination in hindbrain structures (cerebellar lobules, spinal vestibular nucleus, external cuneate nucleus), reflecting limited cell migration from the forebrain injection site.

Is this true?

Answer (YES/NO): NO